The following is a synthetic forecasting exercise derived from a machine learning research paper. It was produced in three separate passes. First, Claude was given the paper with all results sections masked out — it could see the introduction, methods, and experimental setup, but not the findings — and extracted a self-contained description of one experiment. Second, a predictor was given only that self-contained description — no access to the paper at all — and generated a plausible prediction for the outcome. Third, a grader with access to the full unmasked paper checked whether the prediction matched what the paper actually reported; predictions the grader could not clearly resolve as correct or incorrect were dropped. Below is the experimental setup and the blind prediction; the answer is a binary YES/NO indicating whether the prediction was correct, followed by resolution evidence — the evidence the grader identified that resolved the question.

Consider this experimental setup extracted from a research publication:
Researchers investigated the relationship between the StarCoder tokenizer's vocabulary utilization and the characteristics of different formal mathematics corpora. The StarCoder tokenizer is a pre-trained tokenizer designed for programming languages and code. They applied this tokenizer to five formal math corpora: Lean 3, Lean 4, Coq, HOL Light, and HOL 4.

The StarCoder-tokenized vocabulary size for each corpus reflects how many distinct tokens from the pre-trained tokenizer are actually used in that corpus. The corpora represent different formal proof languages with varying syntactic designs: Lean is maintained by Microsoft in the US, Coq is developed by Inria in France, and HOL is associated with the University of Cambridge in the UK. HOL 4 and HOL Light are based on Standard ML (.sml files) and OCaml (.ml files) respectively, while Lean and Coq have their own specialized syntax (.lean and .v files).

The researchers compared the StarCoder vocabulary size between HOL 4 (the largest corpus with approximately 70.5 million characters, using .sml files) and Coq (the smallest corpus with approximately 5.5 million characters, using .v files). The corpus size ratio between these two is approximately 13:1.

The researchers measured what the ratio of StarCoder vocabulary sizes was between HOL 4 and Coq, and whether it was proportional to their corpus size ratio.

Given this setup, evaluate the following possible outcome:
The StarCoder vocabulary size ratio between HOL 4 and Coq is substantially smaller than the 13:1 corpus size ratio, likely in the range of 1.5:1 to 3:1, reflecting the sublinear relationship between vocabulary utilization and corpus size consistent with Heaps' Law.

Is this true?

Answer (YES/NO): NO